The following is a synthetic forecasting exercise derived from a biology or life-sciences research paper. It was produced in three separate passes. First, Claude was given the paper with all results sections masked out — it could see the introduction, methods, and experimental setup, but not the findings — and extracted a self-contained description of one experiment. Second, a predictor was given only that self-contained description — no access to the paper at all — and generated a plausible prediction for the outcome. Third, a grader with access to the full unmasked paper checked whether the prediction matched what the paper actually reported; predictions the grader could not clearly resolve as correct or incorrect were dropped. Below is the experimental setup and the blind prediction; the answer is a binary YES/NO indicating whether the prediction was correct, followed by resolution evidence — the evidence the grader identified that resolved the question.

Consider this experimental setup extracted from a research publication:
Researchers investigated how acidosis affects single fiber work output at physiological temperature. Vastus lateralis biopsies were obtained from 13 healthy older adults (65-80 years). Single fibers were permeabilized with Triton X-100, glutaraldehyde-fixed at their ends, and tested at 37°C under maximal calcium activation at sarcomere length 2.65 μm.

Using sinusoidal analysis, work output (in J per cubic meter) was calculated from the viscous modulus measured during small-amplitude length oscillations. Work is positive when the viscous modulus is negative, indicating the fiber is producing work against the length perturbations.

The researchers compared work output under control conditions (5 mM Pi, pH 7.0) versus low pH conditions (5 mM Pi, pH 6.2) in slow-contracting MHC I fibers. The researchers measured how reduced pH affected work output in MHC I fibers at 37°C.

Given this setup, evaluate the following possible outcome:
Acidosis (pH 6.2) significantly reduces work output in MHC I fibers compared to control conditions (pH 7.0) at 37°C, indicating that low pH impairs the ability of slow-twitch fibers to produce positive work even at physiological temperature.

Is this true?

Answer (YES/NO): YES